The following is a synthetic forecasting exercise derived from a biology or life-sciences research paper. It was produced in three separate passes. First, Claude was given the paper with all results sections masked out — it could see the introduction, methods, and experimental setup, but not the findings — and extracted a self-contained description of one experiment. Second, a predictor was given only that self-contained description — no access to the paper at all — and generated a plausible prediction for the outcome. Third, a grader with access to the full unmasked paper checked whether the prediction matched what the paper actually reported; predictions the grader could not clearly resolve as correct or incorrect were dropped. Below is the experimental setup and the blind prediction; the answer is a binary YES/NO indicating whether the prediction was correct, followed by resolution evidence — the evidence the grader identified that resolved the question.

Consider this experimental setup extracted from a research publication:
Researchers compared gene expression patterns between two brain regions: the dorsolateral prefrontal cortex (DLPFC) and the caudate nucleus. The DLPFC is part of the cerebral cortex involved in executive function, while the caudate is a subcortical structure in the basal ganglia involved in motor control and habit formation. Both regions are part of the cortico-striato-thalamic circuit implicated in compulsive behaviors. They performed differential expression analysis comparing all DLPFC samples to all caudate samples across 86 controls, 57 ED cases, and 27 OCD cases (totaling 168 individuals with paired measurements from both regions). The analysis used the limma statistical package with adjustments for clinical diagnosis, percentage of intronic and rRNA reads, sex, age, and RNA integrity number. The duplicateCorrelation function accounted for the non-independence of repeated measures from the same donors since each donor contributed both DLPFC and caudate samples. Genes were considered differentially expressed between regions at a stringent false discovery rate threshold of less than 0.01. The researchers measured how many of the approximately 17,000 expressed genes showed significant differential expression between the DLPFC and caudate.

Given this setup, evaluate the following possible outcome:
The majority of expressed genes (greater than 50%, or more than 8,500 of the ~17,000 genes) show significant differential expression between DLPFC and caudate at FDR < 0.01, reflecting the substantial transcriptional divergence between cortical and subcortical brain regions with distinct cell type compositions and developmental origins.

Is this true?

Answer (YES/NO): YES